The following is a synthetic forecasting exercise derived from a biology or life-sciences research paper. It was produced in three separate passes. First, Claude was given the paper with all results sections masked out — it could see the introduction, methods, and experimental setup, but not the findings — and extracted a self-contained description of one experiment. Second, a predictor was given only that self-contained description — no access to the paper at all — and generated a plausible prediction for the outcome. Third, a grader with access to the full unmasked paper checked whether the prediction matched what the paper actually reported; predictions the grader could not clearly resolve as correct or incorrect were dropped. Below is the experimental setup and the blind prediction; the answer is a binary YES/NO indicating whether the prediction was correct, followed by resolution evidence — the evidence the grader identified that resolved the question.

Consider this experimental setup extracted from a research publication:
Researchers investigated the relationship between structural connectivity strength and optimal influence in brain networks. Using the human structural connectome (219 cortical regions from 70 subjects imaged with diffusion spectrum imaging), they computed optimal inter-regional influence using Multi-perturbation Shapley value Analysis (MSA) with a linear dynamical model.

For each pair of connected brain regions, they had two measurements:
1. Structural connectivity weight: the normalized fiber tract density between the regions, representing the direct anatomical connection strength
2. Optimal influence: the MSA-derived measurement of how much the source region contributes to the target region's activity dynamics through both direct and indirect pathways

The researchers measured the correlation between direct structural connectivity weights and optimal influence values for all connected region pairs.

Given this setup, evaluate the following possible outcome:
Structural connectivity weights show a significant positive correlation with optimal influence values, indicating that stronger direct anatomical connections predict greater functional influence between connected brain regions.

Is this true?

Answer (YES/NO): YES